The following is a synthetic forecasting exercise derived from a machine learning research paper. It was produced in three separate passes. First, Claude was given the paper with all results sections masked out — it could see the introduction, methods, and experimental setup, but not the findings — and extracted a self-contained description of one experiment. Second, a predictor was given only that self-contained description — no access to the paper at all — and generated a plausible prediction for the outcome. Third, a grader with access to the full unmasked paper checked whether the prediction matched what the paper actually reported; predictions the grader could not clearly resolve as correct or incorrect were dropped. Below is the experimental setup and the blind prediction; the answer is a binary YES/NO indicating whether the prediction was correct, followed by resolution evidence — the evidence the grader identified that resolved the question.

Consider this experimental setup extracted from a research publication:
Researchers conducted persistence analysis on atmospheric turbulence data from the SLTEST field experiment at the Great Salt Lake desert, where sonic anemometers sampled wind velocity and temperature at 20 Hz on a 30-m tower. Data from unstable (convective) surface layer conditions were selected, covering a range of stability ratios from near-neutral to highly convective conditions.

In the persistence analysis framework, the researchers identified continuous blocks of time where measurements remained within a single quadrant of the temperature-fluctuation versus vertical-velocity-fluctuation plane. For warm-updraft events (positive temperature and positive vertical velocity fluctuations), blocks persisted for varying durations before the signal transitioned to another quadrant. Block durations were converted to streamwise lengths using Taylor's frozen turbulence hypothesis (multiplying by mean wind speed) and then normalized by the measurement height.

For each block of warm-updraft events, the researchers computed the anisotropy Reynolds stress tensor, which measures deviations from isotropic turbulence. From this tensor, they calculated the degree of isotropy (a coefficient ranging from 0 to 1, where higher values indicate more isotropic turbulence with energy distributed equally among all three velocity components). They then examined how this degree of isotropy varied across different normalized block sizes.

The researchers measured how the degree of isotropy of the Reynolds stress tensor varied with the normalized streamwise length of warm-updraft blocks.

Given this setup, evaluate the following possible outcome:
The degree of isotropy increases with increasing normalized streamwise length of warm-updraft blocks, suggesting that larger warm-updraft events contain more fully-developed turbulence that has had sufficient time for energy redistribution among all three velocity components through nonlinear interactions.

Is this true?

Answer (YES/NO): NO